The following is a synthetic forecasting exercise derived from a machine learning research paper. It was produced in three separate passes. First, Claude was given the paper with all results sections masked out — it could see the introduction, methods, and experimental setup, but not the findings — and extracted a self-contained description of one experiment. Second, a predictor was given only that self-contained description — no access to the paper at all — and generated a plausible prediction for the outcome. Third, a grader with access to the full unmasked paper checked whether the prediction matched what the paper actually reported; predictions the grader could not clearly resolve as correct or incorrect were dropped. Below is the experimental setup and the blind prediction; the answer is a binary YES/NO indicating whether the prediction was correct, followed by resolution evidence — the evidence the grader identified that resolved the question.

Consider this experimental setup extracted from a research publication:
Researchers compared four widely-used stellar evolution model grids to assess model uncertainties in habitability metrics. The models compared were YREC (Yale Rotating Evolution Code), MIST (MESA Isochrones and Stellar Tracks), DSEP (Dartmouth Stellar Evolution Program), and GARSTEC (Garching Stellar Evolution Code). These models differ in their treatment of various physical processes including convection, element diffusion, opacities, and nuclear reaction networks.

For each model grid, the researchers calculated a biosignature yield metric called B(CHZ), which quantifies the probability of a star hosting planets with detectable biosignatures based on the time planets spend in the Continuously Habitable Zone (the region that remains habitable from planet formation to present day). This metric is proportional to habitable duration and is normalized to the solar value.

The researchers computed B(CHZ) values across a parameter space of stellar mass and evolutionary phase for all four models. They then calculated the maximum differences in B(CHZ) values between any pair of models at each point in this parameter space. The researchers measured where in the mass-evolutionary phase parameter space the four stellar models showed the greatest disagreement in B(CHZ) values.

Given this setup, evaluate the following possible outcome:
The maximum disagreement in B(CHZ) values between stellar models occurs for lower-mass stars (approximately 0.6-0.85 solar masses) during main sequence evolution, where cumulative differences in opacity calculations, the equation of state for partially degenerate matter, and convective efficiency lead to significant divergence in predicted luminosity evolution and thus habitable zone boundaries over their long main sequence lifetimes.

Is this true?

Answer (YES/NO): YES